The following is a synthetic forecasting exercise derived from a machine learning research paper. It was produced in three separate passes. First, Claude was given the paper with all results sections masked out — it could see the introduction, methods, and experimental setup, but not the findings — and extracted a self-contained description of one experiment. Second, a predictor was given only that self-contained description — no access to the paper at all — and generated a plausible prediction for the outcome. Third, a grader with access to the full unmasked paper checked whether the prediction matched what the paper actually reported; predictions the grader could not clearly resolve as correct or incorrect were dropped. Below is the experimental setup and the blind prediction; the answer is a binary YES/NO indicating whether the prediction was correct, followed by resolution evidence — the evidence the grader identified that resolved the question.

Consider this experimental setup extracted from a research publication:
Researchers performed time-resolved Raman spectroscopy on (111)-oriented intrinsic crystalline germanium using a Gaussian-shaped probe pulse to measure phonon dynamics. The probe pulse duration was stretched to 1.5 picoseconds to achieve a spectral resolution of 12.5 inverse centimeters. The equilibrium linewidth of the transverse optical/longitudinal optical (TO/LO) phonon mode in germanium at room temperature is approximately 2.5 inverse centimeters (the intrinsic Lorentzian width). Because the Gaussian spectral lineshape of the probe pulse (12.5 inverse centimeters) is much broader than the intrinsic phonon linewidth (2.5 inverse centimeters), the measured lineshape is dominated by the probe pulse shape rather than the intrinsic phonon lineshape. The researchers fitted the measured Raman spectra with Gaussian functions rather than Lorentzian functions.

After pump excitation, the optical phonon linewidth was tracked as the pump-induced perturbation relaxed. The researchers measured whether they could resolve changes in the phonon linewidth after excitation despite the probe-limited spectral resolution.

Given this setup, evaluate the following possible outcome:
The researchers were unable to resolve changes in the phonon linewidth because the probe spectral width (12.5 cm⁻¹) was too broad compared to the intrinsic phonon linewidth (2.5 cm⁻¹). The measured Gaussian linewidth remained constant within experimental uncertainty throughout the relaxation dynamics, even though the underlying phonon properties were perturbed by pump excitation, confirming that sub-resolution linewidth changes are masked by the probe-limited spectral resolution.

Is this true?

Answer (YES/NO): NO